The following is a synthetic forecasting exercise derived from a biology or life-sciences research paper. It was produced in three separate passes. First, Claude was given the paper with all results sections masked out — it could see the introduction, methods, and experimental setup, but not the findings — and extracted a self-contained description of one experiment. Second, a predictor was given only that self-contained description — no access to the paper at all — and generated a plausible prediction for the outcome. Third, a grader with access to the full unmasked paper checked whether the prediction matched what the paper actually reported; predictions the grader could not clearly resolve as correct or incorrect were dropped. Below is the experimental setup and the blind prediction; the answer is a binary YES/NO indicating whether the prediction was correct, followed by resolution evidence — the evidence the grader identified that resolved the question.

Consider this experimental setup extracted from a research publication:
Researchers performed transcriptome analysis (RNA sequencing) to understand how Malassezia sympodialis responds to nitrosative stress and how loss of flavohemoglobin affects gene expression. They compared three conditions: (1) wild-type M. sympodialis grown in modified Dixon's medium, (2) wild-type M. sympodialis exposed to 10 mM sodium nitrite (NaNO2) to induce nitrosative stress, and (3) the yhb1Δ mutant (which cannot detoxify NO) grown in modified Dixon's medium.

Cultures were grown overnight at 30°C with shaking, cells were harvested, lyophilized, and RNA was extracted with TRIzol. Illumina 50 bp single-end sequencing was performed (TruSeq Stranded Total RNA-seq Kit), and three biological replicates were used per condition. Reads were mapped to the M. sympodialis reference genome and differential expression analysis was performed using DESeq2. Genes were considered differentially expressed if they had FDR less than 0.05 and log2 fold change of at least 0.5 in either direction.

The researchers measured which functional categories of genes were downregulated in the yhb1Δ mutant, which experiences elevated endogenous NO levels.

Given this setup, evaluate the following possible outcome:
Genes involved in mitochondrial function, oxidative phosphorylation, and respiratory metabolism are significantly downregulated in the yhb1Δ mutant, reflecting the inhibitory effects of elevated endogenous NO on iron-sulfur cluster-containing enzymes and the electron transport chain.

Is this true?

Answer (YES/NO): NO